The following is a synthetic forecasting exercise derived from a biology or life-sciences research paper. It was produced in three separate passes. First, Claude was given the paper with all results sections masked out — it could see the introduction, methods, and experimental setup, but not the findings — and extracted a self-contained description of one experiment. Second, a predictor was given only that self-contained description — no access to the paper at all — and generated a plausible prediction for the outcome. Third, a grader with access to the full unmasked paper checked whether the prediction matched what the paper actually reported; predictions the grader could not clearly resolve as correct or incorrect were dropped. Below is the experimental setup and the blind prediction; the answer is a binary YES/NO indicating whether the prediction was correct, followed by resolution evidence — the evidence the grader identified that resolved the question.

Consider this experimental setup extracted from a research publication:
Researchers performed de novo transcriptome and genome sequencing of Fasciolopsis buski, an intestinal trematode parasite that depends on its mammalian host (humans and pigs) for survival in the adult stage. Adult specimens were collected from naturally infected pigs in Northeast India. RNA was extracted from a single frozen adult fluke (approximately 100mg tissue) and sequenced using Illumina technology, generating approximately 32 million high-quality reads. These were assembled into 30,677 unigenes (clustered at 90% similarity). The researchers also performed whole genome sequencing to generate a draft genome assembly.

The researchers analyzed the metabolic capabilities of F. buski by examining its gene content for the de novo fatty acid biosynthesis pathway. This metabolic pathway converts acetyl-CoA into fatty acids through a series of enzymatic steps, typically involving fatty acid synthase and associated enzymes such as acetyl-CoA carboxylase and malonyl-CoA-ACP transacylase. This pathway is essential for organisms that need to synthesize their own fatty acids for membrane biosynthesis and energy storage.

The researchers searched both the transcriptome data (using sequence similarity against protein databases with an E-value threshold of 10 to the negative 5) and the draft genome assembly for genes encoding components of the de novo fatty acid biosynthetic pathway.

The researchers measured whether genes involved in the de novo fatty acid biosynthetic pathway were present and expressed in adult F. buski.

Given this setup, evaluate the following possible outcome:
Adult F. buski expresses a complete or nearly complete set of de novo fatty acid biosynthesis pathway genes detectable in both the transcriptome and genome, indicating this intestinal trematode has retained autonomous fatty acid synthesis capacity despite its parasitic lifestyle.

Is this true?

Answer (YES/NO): NO